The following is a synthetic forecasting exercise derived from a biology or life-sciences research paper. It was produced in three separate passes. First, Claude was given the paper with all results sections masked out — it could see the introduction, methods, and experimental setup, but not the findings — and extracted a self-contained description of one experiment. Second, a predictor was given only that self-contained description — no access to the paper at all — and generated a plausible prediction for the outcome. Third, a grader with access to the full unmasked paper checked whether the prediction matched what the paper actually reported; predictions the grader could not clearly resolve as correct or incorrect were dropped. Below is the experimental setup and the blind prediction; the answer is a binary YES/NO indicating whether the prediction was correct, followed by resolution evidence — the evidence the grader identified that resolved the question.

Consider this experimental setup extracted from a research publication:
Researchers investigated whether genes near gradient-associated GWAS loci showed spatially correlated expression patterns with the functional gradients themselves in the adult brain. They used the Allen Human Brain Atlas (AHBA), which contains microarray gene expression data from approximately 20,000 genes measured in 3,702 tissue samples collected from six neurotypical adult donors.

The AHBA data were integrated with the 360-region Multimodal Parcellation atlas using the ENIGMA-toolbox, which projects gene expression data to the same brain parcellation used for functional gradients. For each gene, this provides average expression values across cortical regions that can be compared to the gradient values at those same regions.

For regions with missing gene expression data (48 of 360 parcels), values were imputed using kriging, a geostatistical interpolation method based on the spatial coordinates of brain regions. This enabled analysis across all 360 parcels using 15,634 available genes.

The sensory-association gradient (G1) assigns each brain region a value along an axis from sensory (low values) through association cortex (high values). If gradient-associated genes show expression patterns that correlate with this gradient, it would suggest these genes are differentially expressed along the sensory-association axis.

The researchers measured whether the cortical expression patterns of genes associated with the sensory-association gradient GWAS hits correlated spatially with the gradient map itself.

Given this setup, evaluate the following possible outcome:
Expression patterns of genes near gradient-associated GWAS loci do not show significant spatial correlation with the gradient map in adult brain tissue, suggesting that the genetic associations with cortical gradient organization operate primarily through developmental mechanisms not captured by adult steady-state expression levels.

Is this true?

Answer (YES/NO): NO